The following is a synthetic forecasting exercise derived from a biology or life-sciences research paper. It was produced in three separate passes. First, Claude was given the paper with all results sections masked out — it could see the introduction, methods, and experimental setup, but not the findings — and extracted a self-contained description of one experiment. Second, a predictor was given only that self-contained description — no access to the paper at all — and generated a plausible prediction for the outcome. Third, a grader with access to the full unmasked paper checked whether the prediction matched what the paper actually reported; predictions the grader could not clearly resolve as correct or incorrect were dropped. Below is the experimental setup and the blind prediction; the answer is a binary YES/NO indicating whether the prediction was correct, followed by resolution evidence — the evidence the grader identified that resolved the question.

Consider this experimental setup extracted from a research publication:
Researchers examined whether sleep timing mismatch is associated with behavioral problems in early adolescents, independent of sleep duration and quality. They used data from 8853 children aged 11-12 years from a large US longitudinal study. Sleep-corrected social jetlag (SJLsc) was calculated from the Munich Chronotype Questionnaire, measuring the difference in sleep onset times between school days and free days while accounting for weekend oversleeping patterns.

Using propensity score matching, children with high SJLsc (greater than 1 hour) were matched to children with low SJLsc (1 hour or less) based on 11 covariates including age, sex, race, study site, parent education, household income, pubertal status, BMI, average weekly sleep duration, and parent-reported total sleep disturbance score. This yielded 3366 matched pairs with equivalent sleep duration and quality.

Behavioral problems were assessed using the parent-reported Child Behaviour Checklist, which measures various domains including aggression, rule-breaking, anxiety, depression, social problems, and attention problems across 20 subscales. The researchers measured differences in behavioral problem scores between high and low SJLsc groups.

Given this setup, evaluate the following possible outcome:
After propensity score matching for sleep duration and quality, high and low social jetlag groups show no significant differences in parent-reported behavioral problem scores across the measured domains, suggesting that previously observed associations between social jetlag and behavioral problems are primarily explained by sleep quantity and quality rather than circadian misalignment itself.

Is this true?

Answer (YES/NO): NO